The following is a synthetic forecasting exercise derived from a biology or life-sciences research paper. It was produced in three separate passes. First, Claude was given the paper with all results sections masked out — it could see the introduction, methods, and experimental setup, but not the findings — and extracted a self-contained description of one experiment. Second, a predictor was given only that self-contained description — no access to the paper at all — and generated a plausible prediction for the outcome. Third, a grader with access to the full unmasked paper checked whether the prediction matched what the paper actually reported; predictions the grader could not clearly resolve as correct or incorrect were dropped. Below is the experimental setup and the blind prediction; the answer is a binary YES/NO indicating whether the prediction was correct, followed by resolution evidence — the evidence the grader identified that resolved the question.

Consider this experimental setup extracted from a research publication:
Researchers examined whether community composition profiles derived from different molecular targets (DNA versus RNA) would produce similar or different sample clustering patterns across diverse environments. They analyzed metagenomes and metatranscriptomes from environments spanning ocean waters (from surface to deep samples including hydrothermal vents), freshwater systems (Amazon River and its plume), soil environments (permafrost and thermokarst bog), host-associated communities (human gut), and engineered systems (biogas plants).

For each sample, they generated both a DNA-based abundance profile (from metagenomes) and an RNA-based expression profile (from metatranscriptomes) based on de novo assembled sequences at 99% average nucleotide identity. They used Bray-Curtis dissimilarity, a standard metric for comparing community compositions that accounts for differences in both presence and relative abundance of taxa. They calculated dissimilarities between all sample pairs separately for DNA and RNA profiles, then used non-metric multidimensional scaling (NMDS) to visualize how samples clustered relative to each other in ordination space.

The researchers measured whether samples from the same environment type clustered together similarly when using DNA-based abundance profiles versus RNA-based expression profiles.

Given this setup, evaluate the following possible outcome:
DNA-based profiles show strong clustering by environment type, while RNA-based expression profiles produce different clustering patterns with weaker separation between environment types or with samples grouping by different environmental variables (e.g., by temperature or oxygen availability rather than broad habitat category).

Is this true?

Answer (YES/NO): NO